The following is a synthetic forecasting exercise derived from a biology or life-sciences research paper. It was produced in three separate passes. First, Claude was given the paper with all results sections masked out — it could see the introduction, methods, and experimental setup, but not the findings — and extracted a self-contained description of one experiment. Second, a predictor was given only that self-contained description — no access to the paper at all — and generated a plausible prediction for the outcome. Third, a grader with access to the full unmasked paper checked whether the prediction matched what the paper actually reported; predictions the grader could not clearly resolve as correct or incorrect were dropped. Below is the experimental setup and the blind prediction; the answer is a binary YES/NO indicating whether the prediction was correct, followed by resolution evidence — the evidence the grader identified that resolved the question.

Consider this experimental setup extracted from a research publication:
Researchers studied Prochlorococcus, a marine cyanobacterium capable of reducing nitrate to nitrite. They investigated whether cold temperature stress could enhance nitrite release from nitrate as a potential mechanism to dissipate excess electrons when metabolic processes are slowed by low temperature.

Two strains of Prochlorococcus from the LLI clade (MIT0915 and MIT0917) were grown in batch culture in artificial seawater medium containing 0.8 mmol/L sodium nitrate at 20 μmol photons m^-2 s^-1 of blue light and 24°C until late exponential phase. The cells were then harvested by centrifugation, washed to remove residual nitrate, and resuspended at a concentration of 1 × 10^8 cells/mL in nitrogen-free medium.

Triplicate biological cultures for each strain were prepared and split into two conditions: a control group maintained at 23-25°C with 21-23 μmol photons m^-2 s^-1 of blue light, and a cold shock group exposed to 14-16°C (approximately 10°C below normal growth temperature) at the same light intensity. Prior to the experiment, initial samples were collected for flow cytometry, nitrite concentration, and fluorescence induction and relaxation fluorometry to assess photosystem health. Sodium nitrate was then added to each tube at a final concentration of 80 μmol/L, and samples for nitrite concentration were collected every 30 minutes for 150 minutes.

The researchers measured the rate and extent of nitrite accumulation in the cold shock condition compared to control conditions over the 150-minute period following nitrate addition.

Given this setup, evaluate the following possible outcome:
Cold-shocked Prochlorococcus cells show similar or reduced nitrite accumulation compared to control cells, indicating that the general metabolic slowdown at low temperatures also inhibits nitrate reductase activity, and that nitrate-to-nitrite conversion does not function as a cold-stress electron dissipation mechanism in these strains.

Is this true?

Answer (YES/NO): YES